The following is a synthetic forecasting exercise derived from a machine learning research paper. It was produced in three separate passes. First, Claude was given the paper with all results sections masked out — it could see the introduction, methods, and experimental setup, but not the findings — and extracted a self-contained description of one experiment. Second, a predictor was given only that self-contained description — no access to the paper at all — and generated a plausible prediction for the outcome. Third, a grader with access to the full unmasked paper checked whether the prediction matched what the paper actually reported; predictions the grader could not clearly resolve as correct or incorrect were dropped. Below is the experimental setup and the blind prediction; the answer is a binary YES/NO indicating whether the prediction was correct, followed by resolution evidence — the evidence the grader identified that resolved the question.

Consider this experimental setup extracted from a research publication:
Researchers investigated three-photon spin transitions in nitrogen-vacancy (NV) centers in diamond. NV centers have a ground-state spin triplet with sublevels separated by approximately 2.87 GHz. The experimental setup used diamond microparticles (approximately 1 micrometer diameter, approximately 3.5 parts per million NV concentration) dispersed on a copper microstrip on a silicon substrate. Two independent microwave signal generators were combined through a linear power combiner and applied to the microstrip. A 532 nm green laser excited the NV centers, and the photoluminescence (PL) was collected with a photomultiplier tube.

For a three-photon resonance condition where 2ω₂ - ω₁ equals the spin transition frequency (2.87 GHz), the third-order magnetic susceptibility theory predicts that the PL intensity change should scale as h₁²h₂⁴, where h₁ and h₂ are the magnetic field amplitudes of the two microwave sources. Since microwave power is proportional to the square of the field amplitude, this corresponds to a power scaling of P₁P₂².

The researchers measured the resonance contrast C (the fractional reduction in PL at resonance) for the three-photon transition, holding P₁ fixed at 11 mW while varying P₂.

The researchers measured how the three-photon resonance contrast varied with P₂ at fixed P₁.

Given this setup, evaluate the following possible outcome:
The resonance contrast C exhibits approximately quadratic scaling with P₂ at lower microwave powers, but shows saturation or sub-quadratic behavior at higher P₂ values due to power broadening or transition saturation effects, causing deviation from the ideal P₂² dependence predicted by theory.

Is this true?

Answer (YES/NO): NO